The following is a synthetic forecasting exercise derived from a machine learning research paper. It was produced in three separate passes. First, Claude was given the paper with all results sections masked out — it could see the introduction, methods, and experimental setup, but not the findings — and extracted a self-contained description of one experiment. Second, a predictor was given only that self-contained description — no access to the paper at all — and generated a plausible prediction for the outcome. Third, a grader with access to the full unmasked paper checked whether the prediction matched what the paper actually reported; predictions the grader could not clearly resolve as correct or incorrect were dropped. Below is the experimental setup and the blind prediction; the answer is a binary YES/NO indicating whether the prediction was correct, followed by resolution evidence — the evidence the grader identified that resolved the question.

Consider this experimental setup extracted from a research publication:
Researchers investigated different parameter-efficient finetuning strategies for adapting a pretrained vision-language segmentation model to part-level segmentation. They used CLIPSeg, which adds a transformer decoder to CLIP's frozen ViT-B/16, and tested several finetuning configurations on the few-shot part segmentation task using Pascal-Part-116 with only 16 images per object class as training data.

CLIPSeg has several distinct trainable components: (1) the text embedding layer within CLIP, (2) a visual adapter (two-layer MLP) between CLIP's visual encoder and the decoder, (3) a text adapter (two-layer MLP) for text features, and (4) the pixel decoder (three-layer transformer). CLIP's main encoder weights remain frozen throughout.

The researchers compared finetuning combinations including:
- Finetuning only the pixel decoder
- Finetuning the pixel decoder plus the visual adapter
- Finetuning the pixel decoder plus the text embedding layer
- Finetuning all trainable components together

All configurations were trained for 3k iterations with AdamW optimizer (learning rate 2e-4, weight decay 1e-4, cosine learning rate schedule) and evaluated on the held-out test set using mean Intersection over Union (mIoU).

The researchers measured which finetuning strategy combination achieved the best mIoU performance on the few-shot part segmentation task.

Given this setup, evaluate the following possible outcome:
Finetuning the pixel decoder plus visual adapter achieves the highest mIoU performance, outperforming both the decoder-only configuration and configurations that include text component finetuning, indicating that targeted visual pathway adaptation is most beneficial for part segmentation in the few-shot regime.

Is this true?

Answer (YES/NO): NO